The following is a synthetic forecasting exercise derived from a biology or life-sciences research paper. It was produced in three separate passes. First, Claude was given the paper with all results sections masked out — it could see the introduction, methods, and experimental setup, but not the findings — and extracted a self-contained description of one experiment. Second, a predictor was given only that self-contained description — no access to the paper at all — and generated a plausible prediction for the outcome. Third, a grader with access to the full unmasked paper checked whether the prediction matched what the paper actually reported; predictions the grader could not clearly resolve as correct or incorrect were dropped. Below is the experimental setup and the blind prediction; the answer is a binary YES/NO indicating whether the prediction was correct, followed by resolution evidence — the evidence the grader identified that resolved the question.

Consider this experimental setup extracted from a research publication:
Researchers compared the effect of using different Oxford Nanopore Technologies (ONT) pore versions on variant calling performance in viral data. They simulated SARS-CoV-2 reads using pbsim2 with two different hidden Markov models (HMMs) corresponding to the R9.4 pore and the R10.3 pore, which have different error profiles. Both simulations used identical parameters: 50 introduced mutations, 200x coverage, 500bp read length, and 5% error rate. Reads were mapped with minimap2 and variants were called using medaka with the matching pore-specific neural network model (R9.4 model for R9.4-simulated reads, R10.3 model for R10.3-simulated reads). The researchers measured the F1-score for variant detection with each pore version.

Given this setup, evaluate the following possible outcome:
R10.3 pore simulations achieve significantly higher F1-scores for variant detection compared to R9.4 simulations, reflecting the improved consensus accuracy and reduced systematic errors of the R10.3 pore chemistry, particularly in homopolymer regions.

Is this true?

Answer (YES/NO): NO